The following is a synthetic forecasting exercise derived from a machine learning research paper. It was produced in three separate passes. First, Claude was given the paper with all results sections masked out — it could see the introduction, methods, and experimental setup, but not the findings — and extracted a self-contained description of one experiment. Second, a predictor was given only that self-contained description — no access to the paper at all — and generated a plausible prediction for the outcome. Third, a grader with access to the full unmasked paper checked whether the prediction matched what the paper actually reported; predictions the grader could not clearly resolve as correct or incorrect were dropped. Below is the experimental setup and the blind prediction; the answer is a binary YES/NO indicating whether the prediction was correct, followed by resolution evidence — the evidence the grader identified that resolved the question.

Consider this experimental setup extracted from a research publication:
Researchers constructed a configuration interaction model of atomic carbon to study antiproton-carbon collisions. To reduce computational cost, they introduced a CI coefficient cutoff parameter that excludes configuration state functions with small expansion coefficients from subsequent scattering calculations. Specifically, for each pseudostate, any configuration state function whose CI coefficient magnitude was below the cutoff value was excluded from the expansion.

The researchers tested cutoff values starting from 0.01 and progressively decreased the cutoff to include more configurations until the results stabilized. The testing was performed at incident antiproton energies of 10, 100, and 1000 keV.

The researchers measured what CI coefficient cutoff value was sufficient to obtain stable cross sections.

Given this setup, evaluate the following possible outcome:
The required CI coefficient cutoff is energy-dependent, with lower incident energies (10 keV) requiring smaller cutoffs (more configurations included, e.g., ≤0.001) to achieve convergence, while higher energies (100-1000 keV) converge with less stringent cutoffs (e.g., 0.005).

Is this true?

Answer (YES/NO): NO